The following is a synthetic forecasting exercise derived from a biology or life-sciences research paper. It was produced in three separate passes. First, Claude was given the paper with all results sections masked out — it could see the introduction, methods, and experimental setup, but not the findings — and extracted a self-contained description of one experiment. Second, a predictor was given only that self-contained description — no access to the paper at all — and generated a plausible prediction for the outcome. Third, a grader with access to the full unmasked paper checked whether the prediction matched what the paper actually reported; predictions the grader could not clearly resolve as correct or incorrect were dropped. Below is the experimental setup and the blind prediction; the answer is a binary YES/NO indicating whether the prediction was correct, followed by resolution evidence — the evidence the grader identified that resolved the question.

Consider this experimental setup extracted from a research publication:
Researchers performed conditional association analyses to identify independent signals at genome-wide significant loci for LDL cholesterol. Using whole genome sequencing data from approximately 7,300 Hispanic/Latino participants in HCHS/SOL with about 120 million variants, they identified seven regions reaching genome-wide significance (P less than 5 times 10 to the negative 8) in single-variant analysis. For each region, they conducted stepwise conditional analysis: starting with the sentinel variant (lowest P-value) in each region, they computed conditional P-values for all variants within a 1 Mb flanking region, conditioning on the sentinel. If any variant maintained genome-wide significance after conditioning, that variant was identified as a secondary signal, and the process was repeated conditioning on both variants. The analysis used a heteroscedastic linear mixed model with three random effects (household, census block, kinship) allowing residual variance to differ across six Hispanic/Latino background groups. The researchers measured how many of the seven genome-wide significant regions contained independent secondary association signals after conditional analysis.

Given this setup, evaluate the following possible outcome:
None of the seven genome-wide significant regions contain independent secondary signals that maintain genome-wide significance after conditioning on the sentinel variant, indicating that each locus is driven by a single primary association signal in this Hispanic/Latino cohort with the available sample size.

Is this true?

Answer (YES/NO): NO